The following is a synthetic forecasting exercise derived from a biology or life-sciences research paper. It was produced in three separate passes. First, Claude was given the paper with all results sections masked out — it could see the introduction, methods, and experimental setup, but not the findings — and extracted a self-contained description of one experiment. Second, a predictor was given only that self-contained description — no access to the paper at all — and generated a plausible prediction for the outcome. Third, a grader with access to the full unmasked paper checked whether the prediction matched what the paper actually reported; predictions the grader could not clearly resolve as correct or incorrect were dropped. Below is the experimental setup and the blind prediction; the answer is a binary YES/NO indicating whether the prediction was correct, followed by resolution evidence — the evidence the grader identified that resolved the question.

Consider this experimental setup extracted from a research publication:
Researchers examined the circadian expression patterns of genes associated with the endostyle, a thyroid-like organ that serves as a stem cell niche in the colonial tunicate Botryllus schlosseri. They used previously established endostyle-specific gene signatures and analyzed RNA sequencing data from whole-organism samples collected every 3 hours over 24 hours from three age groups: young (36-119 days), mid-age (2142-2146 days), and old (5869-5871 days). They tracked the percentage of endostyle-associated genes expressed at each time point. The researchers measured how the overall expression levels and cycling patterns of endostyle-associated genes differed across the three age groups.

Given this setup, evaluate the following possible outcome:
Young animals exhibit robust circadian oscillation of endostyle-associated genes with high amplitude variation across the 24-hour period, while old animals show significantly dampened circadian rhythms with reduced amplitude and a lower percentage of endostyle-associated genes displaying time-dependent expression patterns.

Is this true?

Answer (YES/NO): NO